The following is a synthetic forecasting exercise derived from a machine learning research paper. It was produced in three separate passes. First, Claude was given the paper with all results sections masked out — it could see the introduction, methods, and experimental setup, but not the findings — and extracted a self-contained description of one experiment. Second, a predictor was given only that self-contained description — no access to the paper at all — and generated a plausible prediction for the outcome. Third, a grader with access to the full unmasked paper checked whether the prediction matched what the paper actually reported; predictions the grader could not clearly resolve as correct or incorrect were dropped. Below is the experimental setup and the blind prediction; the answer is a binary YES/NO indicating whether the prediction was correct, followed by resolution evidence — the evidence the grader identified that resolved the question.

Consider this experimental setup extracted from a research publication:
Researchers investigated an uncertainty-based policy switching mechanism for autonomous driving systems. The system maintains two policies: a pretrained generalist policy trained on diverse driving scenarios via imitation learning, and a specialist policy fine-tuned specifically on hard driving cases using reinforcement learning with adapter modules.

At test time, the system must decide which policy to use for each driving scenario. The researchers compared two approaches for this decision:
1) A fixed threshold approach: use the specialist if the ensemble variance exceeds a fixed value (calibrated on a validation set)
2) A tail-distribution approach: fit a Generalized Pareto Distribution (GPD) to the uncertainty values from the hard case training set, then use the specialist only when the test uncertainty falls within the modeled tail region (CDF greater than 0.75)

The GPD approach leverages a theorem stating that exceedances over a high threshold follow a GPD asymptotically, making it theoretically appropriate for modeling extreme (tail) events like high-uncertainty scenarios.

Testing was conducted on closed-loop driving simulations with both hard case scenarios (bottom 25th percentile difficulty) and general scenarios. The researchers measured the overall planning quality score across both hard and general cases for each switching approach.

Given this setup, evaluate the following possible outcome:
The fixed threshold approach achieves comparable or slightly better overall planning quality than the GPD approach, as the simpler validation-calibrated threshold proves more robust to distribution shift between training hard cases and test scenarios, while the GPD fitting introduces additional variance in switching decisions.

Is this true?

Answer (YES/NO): NO